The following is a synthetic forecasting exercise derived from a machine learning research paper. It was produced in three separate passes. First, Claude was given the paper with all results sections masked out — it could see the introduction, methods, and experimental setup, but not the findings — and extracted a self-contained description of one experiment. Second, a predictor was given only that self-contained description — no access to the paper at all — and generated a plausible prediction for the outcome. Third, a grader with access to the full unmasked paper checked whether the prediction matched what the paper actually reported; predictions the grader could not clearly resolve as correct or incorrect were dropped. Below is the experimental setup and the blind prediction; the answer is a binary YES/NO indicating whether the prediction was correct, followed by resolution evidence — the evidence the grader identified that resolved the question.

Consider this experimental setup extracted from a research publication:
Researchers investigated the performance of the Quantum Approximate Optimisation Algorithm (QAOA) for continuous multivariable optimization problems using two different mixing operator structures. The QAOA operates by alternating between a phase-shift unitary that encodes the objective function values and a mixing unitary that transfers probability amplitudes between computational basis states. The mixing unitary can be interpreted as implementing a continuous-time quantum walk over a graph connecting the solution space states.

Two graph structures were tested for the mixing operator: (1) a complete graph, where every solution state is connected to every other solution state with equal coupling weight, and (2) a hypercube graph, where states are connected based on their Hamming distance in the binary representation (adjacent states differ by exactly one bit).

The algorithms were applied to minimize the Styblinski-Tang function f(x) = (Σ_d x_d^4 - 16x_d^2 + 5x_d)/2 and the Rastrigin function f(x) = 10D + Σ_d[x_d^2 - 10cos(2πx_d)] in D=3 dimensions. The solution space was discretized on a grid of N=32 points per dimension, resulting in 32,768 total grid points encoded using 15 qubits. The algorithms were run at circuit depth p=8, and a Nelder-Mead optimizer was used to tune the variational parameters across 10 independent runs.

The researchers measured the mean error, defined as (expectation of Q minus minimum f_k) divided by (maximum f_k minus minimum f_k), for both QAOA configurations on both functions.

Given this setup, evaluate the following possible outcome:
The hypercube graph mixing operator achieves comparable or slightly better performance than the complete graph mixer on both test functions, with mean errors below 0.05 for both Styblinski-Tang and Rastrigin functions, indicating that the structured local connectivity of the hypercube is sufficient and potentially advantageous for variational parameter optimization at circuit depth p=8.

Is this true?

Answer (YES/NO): NO